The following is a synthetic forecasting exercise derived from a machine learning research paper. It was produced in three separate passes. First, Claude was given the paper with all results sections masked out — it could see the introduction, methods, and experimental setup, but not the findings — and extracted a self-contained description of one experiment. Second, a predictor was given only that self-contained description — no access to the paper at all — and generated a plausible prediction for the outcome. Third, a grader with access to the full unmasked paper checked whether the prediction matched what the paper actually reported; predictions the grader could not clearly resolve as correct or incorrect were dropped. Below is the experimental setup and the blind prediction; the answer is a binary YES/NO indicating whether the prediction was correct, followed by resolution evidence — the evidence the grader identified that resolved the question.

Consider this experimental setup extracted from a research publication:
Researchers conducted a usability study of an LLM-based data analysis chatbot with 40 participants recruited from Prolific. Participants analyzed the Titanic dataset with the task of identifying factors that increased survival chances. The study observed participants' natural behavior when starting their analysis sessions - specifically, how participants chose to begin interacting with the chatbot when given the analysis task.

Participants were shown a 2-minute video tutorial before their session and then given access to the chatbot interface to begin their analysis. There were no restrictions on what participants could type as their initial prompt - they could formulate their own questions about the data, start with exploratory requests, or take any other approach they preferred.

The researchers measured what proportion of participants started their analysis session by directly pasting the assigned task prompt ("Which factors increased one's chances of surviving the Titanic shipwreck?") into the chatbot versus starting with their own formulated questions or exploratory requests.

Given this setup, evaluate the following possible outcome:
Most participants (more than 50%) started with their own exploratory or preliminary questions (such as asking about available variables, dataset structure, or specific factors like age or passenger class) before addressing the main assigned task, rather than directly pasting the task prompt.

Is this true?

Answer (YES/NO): NO